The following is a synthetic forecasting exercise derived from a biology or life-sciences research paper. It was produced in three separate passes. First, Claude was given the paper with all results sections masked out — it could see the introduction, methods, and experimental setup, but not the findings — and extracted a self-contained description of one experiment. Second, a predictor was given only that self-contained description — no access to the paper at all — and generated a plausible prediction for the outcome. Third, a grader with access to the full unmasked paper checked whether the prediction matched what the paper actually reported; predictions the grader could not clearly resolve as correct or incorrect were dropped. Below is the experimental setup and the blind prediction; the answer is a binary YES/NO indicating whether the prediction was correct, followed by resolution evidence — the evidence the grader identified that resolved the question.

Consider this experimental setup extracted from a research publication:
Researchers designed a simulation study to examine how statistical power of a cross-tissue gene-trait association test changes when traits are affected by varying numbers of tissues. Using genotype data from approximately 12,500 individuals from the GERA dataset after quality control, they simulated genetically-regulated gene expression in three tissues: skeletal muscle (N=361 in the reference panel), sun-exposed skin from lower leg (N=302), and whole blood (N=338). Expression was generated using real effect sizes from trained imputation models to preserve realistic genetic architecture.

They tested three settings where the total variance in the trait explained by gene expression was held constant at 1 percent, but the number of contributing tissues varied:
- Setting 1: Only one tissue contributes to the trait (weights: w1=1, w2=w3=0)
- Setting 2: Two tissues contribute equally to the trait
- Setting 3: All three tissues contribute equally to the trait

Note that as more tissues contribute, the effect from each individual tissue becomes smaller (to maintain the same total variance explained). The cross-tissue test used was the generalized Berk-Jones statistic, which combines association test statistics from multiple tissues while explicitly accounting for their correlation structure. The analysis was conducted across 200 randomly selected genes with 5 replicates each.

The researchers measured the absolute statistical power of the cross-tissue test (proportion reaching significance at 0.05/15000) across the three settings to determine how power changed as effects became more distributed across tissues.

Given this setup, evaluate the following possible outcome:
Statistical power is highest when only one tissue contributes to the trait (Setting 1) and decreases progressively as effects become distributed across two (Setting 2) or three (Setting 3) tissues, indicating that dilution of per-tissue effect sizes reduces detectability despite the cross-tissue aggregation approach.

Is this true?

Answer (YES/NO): NO